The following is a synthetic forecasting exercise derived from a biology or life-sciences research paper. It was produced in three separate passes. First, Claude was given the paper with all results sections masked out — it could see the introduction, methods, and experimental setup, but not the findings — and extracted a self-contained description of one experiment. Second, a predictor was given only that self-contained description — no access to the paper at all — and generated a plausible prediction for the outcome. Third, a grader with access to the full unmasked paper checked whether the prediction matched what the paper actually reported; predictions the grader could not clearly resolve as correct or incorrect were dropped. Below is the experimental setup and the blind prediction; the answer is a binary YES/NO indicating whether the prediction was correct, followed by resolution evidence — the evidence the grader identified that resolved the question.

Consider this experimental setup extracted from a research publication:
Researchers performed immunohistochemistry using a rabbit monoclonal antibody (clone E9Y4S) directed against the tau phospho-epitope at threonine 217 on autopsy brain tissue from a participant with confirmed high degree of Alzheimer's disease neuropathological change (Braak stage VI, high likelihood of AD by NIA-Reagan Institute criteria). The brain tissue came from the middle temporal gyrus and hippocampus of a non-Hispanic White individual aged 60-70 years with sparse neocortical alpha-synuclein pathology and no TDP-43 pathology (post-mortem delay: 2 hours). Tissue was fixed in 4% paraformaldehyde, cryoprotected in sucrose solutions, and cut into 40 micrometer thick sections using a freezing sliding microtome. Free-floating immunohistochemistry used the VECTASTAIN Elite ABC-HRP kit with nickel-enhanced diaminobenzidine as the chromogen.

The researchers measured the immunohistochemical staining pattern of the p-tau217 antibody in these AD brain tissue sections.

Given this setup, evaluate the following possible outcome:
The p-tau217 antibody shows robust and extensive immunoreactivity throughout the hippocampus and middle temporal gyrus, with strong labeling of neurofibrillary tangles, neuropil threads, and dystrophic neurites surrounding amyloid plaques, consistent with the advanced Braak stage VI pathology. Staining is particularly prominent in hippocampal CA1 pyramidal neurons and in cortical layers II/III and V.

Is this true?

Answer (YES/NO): YES